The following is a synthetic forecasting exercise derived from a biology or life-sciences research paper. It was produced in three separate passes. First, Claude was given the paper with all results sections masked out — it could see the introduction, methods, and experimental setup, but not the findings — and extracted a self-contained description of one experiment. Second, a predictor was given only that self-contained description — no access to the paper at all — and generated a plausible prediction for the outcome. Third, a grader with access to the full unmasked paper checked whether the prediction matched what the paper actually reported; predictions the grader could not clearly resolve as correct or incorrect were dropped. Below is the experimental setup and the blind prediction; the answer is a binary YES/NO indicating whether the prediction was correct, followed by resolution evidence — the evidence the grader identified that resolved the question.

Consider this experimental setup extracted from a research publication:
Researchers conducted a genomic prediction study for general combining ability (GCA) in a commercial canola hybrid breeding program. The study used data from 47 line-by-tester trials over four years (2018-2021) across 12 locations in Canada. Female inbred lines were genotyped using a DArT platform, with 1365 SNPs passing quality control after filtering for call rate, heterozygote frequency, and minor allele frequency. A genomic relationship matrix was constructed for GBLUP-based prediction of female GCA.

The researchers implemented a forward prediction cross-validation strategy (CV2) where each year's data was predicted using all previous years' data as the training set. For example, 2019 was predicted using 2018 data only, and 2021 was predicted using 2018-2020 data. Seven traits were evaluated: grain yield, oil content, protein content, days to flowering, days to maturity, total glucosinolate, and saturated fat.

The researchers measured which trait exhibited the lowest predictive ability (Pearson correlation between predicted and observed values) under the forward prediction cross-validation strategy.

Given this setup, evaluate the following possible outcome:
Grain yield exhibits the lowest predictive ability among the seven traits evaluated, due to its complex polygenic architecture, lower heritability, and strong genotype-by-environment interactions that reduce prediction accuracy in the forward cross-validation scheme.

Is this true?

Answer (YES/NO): NO